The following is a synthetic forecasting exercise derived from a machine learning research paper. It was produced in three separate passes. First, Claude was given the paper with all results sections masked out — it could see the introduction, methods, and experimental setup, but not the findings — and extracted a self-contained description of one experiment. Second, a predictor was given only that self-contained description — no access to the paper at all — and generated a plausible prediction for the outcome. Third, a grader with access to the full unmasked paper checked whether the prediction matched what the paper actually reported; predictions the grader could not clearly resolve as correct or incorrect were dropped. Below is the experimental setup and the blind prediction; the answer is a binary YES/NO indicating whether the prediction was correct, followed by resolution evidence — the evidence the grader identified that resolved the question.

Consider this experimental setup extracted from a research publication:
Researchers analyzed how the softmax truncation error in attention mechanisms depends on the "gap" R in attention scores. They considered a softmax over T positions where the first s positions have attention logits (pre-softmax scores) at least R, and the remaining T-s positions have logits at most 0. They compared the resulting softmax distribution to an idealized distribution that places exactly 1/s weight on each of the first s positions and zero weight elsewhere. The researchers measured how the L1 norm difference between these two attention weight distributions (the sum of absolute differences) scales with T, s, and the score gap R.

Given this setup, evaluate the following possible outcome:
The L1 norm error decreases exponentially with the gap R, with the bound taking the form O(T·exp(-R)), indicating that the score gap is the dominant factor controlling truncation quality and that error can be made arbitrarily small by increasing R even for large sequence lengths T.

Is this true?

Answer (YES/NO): YES